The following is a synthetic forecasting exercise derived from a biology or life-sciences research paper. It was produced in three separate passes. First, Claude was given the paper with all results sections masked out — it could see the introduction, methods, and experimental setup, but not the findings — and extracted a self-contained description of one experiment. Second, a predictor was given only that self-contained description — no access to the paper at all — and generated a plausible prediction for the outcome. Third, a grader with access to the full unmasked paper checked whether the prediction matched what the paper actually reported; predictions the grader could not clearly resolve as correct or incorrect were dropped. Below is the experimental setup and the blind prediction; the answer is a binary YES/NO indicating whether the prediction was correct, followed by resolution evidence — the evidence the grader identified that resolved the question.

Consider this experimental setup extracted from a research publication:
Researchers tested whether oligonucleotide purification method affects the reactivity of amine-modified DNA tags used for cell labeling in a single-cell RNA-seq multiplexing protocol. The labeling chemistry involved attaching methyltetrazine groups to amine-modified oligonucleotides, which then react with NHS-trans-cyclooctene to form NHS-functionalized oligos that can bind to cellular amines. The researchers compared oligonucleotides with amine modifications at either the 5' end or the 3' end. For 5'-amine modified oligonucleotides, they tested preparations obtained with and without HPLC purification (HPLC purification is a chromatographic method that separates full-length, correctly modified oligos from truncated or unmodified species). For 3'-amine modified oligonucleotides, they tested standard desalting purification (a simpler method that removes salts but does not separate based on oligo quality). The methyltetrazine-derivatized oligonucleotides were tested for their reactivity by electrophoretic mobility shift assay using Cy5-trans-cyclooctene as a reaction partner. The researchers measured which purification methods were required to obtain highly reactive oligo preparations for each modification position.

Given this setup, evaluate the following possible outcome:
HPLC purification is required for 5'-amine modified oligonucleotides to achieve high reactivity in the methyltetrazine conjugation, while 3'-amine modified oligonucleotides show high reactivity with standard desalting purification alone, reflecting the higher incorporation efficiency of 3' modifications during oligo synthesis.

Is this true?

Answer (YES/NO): YES